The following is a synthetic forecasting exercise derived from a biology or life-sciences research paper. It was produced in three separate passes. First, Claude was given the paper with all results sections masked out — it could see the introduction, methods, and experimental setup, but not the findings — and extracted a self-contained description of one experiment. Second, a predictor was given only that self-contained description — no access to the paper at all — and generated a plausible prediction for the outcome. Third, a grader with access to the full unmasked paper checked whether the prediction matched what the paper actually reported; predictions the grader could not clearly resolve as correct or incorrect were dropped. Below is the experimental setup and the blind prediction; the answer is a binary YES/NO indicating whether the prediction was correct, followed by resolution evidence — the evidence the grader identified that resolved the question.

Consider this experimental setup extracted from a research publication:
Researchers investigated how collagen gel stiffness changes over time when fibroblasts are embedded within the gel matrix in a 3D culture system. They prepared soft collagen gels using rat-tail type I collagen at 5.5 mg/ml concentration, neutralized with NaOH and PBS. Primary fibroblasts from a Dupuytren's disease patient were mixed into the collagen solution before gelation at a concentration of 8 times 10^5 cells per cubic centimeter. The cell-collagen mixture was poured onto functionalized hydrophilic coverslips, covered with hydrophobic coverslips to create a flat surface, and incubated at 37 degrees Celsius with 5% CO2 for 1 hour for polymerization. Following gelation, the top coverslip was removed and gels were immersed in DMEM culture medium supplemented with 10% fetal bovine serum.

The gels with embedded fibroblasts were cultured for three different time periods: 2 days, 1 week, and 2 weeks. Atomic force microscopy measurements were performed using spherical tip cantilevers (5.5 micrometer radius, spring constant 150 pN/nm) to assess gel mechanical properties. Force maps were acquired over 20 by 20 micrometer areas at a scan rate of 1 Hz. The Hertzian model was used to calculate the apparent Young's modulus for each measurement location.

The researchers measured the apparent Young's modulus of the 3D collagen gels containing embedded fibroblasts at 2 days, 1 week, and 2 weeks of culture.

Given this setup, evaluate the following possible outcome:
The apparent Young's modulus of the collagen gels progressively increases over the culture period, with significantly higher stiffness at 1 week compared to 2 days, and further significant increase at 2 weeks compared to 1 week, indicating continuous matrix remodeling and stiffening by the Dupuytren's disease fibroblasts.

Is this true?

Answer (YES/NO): YES